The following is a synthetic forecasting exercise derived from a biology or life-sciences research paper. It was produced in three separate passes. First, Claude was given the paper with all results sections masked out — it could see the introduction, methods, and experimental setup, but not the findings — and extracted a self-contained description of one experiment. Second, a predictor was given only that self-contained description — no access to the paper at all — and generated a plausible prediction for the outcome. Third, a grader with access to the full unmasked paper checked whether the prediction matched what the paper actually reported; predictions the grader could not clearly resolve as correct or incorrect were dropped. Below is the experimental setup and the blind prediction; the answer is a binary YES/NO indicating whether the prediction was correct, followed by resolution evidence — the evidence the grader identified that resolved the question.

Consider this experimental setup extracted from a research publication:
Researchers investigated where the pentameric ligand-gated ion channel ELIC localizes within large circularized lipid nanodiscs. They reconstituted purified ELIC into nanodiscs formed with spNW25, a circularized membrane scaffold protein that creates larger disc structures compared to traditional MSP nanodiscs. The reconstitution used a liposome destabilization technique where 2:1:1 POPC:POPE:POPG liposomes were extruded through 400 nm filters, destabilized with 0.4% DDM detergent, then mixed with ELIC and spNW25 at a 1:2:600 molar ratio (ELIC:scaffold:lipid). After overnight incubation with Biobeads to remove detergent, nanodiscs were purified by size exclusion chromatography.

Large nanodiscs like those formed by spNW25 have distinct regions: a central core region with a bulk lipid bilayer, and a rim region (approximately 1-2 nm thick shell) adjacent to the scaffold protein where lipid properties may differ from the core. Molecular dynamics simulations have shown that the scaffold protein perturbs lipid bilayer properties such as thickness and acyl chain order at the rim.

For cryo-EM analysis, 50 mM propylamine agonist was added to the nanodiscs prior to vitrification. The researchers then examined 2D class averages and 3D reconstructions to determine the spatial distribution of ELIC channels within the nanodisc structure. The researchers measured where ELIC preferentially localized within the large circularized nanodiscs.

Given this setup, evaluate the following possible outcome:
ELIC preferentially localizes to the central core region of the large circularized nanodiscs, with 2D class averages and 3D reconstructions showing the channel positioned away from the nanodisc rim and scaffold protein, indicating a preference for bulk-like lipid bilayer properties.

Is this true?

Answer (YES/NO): NO